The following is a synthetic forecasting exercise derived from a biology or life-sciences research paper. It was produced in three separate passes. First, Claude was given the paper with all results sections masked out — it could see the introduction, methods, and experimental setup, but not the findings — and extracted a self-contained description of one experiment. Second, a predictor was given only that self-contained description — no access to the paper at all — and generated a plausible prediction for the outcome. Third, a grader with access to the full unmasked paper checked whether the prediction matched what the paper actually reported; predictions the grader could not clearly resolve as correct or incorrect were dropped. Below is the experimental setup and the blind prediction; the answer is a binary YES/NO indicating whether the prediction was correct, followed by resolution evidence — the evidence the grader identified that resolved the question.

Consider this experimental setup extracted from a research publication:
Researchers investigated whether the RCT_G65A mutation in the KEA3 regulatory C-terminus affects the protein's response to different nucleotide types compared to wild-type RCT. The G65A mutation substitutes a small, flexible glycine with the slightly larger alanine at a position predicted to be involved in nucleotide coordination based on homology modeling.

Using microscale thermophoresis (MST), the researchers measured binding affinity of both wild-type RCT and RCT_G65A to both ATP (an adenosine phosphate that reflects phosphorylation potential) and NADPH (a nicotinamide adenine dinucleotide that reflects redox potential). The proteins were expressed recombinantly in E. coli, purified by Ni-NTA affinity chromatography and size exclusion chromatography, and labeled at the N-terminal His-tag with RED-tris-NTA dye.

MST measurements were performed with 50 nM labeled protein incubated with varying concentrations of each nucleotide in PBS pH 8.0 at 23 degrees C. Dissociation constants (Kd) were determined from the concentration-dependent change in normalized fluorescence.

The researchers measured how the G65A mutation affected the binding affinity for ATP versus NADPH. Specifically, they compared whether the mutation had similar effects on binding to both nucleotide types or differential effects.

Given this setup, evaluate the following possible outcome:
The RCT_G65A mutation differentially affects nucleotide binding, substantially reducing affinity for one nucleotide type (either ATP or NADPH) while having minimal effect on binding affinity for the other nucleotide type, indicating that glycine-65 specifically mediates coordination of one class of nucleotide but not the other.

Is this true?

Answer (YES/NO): YES